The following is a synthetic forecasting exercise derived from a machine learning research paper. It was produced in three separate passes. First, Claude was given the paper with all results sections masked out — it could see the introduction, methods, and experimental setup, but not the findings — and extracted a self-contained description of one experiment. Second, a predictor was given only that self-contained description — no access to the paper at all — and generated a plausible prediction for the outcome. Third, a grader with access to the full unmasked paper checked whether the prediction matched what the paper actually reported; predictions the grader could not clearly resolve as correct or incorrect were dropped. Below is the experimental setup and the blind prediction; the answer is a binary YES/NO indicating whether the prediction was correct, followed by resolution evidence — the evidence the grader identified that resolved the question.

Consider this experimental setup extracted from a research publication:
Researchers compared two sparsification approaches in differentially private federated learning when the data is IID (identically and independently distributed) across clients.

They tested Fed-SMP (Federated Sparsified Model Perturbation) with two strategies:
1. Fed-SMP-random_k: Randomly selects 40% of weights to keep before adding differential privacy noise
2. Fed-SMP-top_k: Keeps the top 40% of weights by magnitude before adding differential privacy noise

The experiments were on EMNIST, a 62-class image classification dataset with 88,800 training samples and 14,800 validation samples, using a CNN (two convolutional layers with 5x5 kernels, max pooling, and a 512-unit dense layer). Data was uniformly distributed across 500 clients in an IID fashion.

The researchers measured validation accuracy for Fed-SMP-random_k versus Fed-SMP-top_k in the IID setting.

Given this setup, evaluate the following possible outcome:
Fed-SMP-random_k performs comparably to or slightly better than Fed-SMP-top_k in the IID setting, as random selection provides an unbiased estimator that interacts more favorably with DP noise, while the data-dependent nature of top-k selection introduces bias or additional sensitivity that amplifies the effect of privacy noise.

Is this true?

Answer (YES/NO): YES